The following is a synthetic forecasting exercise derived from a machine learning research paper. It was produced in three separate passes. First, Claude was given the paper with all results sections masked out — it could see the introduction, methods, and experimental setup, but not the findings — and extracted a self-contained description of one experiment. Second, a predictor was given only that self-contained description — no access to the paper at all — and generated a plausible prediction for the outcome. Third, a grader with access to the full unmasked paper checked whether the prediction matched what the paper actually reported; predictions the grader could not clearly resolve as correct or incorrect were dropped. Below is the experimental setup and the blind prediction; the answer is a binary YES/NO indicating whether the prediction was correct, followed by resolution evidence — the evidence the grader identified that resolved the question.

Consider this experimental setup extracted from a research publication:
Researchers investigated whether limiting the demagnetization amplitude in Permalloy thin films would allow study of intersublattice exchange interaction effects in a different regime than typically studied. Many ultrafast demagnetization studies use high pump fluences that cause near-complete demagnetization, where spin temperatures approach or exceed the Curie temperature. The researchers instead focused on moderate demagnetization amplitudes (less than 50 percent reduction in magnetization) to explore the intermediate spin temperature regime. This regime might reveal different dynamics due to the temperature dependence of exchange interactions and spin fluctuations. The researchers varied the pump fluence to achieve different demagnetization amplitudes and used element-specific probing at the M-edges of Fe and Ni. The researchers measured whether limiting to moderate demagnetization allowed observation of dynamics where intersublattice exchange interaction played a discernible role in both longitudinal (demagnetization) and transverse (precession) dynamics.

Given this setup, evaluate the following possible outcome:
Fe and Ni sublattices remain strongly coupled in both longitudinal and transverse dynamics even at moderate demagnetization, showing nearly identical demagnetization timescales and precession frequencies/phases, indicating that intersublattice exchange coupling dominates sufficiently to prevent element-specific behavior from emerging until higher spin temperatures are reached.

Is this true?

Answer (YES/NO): YES